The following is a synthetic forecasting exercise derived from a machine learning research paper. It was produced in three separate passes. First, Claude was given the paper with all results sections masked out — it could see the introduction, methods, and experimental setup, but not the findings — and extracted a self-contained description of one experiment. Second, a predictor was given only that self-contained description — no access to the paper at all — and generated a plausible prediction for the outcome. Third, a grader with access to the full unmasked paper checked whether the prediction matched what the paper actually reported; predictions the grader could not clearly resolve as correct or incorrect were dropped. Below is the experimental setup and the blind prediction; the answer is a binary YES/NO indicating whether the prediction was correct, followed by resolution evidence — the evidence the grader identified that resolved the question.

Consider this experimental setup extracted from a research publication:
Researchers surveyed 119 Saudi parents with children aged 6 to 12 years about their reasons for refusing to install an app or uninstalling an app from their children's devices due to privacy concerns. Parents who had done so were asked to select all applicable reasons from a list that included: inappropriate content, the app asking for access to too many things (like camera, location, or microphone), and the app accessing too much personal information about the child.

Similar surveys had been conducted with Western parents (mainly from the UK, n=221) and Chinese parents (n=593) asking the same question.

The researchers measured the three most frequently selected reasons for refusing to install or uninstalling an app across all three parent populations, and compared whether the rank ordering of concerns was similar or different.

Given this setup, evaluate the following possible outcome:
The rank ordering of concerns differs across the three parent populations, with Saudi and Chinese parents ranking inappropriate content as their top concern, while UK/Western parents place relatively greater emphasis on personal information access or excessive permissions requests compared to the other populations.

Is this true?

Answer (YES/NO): NO